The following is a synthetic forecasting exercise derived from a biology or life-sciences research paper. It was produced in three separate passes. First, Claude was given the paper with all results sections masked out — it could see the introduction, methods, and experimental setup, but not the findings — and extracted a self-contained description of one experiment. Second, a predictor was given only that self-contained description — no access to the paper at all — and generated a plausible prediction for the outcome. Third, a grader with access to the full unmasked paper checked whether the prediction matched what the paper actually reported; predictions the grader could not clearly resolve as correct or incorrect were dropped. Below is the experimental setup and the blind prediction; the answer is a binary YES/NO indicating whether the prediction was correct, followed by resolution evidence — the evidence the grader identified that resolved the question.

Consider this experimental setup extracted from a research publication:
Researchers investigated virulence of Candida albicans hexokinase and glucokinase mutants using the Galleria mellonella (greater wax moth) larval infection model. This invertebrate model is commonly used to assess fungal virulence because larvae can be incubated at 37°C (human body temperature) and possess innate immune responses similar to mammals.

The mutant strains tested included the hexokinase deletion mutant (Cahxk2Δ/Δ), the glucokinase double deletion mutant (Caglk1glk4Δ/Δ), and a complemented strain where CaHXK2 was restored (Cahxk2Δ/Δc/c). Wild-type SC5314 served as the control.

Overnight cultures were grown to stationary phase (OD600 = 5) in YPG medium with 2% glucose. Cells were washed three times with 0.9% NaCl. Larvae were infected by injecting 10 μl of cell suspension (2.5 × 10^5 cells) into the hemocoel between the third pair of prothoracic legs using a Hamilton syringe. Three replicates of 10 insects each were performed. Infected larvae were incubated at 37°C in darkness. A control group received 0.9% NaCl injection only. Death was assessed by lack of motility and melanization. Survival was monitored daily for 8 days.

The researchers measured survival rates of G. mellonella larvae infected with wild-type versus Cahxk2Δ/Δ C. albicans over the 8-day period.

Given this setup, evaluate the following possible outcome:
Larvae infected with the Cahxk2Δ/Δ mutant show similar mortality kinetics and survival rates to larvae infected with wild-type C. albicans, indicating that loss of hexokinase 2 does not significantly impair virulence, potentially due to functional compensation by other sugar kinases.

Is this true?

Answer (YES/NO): NO